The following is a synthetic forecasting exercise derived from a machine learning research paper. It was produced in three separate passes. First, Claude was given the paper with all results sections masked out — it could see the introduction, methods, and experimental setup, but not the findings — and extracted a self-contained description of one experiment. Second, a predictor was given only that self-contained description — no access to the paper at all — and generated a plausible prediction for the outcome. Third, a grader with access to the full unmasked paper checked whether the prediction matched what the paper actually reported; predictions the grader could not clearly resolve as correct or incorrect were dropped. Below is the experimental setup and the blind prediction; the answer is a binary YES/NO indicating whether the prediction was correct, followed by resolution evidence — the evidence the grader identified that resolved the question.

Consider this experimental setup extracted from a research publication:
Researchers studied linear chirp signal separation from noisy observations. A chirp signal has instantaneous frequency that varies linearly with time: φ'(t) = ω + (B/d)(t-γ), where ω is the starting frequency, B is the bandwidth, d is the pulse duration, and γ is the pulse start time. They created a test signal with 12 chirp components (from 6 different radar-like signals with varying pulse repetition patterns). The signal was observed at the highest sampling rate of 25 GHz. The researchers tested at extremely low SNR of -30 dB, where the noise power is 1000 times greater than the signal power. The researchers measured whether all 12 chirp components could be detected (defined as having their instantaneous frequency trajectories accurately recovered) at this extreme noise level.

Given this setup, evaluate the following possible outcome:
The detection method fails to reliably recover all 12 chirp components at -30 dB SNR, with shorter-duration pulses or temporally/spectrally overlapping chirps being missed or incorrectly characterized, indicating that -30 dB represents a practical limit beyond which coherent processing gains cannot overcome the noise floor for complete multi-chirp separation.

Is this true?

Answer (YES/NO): NO